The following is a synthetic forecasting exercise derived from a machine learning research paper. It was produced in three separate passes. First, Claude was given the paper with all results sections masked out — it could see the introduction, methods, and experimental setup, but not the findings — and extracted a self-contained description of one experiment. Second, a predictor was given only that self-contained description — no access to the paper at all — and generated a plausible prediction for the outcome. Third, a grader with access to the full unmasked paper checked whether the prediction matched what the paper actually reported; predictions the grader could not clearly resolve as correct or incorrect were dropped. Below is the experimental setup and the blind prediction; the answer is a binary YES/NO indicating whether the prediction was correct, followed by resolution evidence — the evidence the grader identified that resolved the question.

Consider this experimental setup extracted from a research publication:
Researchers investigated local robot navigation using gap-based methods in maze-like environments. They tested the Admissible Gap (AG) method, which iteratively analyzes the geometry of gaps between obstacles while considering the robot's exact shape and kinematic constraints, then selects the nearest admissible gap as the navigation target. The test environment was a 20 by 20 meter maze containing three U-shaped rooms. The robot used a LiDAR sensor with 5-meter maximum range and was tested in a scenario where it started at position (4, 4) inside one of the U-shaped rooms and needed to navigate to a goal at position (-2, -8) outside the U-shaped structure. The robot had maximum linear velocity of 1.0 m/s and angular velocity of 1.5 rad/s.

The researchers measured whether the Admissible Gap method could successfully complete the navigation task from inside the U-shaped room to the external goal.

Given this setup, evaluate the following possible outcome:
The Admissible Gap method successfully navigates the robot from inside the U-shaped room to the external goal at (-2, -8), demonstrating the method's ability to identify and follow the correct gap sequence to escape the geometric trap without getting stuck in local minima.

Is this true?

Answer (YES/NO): NO